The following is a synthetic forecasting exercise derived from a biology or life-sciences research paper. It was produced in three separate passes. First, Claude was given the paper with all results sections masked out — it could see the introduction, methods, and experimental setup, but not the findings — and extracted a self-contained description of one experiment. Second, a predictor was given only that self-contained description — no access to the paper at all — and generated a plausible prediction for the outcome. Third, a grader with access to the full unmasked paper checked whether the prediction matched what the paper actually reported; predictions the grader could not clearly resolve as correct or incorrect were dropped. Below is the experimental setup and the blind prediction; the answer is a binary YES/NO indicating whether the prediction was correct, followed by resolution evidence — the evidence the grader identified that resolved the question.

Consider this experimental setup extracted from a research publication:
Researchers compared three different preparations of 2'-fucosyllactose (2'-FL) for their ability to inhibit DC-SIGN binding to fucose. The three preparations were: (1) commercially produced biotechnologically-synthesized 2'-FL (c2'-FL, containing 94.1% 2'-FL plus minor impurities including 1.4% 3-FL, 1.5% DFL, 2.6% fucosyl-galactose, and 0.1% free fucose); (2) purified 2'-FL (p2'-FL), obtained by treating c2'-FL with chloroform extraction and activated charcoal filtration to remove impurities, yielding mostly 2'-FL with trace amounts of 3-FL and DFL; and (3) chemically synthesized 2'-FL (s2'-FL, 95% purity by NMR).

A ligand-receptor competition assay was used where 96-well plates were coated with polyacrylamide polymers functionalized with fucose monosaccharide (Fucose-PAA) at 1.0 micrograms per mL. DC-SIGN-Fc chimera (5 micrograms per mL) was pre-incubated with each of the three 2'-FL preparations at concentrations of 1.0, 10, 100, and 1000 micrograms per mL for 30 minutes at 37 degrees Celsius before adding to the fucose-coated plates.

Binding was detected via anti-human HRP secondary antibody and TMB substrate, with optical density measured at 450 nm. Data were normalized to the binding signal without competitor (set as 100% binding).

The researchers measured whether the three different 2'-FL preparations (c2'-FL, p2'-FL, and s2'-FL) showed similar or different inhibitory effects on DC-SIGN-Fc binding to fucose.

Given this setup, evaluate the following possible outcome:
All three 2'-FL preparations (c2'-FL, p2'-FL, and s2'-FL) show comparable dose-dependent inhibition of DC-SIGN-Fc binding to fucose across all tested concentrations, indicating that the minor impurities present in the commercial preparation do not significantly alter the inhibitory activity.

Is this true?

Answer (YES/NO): YES